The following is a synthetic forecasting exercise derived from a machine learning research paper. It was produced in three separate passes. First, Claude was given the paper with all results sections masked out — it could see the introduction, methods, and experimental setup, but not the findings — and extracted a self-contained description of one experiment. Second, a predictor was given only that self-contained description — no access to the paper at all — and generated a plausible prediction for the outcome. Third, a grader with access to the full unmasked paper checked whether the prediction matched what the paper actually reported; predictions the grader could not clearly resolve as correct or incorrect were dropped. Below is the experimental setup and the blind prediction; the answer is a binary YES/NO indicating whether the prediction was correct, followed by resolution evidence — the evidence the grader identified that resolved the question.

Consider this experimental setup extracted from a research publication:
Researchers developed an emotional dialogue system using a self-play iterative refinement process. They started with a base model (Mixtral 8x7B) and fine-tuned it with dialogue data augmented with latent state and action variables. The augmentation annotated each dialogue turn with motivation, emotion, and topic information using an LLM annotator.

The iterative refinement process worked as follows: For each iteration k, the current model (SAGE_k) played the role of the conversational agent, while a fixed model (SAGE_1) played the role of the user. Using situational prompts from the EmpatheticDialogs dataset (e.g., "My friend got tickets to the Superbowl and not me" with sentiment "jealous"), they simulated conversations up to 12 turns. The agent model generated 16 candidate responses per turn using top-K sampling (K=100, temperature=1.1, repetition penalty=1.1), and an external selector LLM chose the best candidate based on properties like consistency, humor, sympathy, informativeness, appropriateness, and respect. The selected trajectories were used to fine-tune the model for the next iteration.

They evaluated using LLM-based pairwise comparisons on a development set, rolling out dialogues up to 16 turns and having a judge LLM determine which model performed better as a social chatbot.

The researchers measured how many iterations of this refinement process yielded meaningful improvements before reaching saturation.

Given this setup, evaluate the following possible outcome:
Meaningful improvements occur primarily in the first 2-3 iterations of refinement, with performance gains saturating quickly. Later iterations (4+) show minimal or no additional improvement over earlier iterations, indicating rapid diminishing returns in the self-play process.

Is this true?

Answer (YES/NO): YES